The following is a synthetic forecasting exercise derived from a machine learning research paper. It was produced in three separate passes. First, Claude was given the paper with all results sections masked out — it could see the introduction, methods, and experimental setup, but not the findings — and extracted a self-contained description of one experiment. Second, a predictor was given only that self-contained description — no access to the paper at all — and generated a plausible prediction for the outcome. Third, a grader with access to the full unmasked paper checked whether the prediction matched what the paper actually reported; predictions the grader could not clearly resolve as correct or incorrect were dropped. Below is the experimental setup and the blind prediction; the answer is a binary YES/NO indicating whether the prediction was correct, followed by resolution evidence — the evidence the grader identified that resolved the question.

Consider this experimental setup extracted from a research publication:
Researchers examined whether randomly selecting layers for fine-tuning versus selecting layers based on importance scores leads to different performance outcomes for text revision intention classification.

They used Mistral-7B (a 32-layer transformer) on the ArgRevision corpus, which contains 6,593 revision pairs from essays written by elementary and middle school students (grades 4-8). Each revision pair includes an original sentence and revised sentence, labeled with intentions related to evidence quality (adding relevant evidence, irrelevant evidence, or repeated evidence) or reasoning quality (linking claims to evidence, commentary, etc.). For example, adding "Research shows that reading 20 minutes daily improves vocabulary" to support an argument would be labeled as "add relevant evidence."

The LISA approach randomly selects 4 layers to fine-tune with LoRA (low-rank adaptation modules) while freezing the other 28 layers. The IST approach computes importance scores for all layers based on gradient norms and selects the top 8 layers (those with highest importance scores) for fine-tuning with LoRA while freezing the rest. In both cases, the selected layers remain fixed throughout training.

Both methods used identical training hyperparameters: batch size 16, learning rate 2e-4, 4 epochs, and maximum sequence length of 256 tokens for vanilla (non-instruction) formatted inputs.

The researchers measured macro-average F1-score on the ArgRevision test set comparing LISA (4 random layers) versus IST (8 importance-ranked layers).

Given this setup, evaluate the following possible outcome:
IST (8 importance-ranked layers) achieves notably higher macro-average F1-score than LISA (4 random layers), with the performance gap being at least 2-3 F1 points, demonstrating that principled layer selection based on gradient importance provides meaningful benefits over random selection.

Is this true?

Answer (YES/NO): YES